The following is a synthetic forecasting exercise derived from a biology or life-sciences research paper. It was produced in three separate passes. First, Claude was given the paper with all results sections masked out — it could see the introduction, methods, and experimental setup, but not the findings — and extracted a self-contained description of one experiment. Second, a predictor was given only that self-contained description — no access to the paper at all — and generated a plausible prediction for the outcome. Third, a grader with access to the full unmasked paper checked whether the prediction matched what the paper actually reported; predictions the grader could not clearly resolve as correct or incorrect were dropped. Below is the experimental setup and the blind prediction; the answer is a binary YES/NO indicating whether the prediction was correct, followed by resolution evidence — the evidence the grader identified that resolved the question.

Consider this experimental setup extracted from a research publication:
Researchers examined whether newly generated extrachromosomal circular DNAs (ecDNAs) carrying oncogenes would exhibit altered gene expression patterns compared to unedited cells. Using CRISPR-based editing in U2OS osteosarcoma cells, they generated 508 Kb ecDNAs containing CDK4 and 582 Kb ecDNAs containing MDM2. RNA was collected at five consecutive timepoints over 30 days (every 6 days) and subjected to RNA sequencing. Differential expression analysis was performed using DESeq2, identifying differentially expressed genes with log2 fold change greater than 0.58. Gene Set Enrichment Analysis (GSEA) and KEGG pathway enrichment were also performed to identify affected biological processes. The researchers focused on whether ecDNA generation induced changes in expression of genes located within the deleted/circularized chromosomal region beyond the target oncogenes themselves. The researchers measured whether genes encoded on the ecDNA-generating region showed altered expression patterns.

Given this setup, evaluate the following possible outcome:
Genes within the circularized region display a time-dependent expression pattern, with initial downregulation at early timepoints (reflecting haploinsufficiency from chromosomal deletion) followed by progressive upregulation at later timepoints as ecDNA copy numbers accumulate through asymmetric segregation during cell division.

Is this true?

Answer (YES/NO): NO